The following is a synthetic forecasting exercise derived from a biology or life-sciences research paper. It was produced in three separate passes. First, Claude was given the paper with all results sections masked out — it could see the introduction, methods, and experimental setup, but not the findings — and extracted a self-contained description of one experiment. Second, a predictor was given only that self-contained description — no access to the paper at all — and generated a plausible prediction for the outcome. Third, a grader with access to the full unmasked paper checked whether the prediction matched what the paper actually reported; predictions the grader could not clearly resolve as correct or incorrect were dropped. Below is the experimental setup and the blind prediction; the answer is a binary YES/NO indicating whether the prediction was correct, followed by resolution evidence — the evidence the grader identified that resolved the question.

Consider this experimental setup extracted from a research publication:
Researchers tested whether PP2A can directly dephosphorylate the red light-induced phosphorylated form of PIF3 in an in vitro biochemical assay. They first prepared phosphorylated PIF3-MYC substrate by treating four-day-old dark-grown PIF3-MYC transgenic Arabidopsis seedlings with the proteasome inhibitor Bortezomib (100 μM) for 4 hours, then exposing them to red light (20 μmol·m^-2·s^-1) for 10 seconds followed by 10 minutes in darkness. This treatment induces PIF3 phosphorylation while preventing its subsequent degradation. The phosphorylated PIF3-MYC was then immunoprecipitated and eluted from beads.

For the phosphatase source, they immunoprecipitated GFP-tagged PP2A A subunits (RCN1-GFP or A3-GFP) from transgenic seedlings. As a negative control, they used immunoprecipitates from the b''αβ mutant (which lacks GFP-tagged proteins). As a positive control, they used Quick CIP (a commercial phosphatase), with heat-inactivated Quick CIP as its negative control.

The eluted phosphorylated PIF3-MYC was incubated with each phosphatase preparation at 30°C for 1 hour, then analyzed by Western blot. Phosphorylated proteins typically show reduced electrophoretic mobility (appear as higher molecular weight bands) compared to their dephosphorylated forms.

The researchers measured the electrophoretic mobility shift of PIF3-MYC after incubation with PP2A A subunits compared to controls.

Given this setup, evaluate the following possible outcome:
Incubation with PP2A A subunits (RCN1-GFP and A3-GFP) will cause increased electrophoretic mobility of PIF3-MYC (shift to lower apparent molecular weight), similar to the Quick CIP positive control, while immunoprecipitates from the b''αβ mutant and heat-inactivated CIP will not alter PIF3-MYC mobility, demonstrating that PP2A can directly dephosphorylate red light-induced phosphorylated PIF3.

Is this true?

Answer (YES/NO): YES